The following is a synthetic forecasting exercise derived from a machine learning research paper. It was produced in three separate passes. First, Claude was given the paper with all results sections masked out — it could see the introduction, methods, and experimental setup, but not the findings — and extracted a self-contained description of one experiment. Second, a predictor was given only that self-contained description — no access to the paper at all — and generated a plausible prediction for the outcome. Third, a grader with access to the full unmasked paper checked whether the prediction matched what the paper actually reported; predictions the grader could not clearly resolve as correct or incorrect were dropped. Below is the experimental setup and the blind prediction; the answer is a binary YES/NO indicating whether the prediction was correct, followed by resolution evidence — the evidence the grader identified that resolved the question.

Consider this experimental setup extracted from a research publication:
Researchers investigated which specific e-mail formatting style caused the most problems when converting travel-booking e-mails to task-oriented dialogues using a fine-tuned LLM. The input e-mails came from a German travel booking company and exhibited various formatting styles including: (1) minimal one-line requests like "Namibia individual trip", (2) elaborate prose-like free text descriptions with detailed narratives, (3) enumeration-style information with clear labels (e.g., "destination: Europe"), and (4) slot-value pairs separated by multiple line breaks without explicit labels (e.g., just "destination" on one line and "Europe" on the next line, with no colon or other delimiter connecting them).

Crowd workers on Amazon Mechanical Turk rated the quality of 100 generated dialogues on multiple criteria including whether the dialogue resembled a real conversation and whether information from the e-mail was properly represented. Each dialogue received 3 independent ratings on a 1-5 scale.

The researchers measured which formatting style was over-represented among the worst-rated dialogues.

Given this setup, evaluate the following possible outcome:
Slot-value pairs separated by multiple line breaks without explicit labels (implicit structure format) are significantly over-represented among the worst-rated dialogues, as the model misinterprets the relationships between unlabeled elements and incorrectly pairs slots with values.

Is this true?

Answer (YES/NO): NO